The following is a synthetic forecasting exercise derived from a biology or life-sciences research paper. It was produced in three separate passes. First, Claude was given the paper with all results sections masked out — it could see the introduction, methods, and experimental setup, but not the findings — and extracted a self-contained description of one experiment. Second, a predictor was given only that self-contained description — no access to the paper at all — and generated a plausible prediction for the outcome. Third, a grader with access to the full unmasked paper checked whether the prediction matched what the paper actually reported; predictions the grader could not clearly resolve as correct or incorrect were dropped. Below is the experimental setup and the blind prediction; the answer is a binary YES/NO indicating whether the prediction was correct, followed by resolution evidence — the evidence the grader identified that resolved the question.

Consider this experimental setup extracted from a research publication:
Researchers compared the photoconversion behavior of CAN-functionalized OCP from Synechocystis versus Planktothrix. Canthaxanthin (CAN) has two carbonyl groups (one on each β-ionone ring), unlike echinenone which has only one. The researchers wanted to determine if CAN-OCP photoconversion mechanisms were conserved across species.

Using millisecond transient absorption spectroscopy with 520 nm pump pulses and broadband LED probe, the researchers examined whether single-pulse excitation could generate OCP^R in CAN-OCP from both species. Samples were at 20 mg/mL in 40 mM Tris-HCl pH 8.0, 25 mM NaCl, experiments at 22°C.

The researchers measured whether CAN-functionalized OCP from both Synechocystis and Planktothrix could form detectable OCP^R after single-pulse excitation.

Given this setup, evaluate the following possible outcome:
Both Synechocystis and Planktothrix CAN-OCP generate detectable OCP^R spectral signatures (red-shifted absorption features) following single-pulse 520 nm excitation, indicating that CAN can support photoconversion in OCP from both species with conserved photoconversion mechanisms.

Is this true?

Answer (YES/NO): YES